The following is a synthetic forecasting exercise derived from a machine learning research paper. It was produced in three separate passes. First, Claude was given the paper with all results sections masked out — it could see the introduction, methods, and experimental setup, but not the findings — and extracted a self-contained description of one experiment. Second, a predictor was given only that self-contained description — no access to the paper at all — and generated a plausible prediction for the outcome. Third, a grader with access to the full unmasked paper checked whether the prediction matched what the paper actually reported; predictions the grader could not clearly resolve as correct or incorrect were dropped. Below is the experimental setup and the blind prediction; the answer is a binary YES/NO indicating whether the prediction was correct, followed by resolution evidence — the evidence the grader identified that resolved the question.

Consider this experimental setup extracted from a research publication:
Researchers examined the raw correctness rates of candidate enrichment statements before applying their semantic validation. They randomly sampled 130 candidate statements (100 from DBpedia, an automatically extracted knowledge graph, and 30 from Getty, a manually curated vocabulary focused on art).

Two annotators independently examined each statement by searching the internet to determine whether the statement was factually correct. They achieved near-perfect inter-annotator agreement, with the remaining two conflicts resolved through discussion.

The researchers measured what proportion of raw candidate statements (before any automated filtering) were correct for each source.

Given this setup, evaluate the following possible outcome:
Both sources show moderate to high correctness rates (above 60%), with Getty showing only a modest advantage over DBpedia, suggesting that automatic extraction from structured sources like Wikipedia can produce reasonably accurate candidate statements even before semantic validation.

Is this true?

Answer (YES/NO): NO